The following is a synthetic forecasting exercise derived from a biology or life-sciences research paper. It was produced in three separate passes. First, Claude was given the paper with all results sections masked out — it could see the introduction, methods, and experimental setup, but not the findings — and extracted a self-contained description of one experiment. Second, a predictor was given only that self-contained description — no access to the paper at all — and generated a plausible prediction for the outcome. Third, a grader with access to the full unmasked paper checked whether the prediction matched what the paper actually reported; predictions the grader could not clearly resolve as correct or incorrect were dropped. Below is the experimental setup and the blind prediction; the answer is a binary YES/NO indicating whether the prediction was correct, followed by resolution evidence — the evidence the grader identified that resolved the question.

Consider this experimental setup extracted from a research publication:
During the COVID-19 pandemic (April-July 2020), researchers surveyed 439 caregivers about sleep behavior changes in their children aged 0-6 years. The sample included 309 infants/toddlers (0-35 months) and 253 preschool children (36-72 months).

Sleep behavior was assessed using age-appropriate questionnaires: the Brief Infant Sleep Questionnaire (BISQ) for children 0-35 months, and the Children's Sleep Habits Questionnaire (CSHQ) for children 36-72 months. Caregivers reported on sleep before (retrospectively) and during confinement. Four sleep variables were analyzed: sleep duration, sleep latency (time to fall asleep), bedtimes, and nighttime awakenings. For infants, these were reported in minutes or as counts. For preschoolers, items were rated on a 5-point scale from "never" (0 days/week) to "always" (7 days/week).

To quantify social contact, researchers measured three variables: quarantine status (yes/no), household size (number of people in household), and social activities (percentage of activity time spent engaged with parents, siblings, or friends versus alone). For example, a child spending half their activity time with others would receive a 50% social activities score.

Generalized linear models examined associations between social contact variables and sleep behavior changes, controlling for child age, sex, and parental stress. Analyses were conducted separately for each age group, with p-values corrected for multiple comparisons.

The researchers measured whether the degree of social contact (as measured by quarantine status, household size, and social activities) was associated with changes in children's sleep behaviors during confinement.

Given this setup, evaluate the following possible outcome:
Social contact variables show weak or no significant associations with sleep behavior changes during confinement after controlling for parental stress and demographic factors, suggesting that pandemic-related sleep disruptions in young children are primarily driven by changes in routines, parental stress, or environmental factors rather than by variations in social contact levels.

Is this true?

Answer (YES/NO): YES